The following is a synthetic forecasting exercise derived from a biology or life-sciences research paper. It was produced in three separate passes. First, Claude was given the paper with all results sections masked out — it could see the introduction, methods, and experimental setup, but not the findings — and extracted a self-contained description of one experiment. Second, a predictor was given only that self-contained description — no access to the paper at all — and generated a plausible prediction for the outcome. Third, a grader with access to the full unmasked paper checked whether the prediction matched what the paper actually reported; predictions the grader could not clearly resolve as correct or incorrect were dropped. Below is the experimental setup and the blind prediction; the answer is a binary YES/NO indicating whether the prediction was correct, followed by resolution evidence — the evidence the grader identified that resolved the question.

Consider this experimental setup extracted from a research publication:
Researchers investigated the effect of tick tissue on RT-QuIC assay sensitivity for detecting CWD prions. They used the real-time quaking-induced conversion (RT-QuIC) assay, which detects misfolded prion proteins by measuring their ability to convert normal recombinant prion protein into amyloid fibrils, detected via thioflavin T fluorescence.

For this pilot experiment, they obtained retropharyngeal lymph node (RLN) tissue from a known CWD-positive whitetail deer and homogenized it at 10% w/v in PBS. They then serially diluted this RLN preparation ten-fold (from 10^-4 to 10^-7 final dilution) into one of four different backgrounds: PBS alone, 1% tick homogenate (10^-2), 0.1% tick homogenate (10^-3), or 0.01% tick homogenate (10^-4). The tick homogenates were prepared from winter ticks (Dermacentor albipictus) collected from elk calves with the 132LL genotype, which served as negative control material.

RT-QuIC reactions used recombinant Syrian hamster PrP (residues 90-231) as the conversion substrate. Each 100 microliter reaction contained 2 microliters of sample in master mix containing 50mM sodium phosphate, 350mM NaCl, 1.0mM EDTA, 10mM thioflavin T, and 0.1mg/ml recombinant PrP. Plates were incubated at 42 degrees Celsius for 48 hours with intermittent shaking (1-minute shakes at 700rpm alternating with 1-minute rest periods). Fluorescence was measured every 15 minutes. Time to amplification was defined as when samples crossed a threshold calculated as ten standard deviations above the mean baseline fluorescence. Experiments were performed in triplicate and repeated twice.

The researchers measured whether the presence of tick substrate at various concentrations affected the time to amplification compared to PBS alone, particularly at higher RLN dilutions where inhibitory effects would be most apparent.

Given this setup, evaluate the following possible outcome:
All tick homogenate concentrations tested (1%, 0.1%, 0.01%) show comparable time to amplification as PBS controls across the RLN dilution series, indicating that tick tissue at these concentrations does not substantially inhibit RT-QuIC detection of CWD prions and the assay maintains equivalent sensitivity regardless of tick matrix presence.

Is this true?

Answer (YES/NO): NO